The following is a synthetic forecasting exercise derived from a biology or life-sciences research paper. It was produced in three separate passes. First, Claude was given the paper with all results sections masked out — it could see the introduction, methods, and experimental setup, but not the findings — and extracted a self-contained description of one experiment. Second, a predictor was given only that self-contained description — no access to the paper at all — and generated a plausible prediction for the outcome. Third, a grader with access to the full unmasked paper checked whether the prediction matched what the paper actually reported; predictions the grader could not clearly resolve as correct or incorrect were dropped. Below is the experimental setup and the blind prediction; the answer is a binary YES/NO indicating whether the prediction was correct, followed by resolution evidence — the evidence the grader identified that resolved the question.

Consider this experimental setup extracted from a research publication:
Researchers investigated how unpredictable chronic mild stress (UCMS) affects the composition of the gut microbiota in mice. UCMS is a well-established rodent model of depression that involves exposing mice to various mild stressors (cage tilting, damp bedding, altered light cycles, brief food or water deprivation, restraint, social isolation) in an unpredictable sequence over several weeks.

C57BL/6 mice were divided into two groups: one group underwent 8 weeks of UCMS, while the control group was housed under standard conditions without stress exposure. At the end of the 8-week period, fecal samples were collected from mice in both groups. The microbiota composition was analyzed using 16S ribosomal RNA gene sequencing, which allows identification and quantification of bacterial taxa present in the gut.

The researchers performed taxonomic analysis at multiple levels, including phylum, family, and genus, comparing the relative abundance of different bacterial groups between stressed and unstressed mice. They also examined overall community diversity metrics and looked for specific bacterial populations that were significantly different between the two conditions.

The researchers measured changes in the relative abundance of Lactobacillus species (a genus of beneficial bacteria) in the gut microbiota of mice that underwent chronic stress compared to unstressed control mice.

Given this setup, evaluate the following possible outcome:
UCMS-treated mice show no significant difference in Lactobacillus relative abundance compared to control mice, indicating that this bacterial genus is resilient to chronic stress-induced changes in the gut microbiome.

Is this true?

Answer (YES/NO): NO